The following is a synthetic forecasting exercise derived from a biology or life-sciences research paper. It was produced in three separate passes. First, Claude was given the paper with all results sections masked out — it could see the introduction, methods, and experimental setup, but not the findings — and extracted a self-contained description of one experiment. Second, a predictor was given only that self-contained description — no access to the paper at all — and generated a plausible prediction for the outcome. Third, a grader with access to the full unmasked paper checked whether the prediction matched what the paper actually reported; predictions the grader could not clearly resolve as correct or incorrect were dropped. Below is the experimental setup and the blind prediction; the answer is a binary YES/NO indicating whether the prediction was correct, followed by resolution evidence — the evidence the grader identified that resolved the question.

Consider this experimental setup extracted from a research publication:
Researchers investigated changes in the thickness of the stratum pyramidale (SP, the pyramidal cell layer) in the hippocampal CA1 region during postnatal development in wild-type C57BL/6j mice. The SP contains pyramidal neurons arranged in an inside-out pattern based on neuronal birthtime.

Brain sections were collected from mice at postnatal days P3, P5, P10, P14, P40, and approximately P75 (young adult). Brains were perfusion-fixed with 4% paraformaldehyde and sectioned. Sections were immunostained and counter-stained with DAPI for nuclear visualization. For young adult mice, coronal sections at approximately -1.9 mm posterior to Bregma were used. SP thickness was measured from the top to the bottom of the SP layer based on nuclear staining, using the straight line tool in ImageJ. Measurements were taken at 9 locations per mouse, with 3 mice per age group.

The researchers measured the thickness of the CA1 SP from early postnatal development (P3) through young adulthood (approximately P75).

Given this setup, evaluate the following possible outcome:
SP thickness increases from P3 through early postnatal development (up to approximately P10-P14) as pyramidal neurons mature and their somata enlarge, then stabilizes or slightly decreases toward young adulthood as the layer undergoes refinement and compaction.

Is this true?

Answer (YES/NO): NO